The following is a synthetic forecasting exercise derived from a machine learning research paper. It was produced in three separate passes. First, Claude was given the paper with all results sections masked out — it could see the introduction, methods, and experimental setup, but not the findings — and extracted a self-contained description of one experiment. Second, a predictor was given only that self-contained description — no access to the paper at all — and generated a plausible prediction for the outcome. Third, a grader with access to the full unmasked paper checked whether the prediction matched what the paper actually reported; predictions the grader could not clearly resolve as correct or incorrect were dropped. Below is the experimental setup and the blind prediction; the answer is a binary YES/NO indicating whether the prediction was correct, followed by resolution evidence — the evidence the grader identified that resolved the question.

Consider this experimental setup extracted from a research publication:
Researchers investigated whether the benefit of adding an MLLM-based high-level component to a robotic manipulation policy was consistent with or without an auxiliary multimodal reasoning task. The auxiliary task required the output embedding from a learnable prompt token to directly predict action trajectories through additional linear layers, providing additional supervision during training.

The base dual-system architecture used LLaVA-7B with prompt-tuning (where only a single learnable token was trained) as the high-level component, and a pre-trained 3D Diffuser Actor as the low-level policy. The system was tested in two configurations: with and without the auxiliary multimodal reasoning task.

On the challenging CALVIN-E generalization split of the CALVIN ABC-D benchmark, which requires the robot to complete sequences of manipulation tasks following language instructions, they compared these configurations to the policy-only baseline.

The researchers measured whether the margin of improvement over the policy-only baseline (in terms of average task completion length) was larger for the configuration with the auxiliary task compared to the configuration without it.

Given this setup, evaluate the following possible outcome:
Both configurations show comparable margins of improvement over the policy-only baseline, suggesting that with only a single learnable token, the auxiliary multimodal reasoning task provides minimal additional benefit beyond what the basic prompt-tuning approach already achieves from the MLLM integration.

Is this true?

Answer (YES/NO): NO